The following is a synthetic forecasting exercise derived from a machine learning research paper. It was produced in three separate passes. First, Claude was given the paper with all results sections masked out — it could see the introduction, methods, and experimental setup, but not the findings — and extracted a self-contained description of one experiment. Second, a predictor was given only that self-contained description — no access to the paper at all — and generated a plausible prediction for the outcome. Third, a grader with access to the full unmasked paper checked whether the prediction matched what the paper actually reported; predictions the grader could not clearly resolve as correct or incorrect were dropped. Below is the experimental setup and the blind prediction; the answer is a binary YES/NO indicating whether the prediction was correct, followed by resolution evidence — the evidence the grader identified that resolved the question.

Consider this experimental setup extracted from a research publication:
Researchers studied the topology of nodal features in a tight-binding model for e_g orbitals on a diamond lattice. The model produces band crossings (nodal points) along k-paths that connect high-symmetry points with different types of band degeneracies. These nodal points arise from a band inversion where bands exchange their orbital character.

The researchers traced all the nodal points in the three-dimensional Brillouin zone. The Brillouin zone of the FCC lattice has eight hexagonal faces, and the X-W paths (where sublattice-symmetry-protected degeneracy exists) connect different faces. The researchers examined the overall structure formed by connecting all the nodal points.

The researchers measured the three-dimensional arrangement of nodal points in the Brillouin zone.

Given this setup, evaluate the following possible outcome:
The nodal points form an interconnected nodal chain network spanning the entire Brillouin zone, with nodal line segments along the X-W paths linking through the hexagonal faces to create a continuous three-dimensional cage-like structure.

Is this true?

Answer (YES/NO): YES